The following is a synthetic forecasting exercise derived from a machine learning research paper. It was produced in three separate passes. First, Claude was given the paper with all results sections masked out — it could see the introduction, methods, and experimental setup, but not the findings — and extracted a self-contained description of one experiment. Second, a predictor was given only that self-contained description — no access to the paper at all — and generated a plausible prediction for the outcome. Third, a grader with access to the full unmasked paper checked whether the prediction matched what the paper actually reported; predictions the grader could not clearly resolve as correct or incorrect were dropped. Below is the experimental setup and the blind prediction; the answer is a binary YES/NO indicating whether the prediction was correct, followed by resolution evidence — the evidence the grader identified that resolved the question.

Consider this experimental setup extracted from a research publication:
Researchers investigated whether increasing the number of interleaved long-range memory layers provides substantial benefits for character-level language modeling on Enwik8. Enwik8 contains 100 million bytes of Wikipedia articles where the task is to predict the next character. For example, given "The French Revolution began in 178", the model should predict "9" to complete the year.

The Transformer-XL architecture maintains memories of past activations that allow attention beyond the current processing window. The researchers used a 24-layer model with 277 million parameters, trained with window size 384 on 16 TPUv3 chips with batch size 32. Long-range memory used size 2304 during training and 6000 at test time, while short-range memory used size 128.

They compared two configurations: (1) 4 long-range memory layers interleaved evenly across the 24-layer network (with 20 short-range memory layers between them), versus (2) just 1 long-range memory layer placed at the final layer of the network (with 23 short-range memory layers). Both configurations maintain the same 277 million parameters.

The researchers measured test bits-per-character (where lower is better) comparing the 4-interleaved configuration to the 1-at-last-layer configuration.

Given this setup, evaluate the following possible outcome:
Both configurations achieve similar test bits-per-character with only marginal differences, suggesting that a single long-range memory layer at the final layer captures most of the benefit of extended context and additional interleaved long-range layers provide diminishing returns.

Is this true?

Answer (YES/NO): NO